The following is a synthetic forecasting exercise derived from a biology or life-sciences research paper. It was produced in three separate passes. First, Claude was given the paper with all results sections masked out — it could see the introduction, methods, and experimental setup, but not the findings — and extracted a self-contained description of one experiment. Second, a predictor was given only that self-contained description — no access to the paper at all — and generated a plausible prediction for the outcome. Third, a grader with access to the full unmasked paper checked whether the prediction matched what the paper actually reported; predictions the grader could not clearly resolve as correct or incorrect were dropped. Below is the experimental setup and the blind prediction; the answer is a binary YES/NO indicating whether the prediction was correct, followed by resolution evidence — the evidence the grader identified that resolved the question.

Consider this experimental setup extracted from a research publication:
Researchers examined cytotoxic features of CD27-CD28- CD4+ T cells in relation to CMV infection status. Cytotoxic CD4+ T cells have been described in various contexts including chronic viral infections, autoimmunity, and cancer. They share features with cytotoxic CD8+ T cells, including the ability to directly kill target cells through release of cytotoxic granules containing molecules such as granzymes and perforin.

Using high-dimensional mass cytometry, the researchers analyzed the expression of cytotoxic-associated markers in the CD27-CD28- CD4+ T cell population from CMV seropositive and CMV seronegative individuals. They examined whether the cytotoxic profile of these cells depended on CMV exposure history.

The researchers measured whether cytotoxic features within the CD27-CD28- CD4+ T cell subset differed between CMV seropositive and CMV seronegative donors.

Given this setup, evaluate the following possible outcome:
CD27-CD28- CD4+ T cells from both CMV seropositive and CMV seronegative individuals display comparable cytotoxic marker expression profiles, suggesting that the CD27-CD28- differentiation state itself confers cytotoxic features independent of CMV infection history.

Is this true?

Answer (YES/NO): NO